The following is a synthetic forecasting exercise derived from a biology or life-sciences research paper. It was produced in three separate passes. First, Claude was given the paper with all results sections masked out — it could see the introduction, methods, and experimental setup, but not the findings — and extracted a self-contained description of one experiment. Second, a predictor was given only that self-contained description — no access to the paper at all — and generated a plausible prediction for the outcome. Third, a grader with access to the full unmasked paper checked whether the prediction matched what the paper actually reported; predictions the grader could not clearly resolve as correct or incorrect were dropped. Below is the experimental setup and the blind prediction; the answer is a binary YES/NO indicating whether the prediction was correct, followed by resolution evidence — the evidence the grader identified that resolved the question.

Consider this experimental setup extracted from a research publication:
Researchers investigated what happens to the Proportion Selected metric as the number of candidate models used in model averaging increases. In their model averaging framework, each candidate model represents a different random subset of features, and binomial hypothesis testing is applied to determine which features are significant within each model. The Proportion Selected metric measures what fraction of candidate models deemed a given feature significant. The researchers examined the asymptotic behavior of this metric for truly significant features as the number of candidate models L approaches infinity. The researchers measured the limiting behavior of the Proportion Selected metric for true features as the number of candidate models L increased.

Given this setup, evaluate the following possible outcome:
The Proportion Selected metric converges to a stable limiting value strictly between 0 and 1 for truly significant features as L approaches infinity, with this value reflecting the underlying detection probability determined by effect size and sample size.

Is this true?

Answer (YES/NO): NO